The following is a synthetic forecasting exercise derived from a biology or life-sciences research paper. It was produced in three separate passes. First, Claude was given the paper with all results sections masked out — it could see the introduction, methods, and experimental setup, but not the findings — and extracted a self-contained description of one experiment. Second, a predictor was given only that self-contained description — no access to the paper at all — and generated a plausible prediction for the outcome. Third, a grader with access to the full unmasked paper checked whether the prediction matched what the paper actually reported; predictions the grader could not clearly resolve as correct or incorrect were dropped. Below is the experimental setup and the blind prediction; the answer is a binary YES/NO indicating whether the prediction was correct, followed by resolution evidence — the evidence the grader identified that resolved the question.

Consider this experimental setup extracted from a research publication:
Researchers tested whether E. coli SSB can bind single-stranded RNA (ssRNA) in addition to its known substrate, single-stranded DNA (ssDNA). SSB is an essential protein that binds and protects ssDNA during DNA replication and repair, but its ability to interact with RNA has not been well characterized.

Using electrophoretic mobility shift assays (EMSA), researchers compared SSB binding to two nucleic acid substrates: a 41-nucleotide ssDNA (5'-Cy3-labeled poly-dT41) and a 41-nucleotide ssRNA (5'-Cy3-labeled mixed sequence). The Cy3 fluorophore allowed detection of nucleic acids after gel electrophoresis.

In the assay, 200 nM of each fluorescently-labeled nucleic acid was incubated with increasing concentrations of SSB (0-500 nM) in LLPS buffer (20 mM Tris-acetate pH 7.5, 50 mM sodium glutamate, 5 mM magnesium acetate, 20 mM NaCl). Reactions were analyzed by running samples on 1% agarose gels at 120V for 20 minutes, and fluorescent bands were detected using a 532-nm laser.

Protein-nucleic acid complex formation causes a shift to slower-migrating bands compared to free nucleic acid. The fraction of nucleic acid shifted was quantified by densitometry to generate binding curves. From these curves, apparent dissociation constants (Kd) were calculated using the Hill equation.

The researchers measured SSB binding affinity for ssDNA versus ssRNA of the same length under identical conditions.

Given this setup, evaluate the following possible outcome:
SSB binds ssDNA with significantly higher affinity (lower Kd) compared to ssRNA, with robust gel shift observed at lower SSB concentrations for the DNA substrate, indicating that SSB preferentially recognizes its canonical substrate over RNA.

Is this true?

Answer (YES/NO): YES